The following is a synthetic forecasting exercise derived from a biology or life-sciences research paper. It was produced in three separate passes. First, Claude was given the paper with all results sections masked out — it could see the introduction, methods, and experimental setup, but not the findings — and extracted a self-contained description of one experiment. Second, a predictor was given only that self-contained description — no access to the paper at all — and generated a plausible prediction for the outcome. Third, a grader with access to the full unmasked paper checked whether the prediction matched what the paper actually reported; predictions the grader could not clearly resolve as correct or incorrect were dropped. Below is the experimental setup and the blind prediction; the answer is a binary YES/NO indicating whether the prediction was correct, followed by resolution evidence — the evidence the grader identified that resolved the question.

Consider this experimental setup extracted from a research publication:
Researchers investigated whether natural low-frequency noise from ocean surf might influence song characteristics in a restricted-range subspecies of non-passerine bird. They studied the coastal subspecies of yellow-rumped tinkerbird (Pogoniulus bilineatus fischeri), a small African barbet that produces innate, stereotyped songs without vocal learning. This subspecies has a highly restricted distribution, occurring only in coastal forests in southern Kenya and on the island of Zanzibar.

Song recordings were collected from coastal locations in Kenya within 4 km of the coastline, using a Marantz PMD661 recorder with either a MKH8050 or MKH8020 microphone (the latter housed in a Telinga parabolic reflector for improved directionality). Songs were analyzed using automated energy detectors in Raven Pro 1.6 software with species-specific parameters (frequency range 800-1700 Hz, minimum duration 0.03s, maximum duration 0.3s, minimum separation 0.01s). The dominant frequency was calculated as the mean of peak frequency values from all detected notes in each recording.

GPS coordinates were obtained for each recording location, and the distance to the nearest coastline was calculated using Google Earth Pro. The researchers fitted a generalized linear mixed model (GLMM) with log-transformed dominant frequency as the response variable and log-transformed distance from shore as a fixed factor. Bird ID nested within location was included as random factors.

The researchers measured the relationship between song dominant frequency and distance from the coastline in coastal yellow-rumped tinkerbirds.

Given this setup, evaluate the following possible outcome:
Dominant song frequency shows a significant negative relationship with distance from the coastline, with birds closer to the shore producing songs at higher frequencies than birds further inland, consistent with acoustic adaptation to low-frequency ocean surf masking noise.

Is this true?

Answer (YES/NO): YES